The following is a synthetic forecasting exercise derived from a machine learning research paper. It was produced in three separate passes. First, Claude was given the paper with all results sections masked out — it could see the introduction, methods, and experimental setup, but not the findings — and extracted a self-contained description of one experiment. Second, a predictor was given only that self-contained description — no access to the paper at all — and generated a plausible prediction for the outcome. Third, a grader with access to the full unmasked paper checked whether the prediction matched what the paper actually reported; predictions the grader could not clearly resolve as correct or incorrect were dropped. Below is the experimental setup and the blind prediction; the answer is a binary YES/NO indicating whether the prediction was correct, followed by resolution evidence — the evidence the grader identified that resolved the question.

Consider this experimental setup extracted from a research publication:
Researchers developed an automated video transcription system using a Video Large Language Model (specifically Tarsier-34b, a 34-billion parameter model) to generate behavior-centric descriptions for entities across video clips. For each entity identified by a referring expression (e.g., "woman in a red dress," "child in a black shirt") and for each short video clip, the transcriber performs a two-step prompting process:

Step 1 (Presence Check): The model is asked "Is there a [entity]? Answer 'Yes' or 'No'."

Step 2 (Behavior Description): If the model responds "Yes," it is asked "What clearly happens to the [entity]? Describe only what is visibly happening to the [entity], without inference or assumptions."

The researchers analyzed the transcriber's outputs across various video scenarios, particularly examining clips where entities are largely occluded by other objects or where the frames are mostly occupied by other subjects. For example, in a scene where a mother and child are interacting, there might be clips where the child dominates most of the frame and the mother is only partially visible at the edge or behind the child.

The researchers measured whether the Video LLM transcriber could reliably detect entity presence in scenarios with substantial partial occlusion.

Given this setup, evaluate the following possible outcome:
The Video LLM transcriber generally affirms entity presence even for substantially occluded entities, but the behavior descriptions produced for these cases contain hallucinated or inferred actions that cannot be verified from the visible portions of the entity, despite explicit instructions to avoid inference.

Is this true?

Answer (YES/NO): NO